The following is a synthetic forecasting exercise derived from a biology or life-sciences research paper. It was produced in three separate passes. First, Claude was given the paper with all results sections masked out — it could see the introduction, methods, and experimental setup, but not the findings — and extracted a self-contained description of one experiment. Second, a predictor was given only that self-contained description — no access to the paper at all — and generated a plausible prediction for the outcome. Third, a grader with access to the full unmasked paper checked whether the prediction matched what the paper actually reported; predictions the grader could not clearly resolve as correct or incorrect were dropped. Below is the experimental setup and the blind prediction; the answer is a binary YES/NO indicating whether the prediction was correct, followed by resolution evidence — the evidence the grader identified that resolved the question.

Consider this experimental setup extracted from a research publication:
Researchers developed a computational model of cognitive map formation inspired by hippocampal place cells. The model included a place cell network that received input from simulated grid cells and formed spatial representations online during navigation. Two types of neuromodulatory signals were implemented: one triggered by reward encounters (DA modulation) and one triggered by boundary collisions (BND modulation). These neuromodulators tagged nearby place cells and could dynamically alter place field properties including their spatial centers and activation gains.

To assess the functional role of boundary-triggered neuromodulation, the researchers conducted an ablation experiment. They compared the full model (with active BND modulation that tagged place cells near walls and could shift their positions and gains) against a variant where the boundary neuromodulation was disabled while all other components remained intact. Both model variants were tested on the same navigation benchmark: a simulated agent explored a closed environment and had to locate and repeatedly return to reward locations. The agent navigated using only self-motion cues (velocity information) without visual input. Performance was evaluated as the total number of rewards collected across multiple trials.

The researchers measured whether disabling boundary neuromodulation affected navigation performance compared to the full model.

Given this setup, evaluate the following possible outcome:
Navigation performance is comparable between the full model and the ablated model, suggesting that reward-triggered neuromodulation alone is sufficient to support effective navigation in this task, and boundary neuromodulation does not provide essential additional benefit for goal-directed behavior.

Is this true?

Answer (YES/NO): NO